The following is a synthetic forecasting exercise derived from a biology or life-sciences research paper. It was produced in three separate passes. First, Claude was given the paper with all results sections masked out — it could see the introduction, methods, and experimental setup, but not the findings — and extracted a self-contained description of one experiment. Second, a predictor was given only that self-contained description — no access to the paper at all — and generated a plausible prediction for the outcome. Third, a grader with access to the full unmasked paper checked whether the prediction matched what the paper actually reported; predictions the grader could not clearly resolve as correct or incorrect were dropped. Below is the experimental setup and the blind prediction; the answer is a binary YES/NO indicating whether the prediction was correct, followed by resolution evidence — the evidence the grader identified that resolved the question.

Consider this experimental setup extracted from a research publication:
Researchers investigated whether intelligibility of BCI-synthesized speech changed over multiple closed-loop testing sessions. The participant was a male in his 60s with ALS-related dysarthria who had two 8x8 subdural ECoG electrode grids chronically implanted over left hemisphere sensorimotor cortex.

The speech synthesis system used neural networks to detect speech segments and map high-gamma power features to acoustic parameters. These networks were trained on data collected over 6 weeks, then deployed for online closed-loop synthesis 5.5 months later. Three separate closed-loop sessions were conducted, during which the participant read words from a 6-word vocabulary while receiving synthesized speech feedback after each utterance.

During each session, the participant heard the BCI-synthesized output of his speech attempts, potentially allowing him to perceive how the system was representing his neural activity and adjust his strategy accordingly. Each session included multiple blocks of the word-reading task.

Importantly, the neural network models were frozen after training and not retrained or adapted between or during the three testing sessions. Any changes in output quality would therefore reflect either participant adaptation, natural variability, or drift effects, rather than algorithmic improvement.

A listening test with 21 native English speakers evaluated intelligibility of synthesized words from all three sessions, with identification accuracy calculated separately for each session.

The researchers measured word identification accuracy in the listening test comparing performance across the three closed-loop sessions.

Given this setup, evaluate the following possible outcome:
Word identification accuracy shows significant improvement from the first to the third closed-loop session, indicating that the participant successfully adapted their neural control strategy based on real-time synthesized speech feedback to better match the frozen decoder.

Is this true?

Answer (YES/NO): NO